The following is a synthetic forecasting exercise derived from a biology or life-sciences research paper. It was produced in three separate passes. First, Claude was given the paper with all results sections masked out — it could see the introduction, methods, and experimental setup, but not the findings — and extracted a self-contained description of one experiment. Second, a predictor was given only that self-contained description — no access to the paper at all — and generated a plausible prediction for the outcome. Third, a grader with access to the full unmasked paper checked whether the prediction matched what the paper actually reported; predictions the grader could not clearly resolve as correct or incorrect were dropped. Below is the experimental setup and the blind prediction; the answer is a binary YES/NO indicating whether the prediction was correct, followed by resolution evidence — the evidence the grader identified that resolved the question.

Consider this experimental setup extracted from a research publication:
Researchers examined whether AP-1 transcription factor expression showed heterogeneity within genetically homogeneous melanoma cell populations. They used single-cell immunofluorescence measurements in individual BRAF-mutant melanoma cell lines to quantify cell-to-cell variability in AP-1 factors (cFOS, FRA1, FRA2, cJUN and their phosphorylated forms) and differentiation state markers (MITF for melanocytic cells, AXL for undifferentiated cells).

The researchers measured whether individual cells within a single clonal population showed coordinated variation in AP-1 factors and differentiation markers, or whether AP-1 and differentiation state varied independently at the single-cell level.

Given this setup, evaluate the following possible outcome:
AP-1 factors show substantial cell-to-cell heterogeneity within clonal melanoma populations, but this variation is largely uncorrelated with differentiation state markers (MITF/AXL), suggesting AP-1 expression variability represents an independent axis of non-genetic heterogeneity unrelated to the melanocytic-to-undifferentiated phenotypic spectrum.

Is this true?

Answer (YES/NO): NO